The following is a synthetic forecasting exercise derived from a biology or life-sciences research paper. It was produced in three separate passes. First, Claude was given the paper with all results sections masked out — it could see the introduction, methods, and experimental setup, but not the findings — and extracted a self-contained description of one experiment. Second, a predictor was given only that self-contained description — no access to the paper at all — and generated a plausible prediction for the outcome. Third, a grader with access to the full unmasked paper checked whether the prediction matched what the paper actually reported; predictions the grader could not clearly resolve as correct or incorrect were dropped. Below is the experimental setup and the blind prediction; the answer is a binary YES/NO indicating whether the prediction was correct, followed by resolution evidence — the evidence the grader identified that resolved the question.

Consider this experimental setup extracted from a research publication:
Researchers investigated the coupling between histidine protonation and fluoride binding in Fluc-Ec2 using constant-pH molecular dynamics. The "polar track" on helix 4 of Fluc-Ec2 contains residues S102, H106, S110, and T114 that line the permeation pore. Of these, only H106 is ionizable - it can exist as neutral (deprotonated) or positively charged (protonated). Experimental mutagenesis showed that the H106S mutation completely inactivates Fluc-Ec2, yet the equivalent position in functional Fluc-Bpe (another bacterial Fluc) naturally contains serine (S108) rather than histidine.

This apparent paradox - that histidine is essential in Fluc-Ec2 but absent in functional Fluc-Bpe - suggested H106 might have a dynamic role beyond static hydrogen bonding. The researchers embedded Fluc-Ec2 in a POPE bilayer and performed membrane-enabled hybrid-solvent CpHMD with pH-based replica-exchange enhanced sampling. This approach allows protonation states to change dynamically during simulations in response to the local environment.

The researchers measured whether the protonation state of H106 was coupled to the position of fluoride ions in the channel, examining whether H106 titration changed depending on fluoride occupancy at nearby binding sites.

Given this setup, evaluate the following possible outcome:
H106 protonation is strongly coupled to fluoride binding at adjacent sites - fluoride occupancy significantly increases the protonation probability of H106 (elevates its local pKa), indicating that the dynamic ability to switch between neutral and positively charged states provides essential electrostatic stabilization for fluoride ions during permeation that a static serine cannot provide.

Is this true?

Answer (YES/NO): YES